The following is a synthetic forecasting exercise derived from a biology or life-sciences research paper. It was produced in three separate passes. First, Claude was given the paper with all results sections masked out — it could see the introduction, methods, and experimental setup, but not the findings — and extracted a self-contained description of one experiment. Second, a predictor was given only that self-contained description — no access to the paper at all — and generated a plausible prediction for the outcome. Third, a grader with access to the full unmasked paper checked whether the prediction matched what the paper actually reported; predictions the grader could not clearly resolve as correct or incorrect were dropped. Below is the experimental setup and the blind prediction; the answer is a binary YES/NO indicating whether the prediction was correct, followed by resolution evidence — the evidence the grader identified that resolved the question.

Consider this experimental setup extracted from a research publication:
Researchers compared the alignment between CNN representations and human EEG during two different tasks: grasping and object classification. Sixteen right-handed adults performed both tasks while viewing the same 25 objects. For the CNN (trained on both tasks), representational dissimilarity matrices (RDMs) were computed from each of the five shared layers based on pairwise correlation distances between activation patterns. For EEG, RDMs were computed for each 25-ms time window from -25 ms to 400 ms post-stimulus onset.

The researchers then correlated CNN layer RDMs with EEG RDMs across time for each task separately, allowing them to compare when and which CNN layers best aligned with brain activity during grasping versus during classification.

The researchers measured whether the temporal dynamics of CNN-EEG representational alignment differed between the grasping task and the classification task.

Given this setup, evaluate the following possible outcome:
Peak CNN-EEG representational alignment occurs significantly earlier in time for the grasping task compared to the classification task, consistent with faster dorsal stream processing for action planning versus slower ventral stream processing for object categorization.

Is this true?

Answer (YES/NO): NO